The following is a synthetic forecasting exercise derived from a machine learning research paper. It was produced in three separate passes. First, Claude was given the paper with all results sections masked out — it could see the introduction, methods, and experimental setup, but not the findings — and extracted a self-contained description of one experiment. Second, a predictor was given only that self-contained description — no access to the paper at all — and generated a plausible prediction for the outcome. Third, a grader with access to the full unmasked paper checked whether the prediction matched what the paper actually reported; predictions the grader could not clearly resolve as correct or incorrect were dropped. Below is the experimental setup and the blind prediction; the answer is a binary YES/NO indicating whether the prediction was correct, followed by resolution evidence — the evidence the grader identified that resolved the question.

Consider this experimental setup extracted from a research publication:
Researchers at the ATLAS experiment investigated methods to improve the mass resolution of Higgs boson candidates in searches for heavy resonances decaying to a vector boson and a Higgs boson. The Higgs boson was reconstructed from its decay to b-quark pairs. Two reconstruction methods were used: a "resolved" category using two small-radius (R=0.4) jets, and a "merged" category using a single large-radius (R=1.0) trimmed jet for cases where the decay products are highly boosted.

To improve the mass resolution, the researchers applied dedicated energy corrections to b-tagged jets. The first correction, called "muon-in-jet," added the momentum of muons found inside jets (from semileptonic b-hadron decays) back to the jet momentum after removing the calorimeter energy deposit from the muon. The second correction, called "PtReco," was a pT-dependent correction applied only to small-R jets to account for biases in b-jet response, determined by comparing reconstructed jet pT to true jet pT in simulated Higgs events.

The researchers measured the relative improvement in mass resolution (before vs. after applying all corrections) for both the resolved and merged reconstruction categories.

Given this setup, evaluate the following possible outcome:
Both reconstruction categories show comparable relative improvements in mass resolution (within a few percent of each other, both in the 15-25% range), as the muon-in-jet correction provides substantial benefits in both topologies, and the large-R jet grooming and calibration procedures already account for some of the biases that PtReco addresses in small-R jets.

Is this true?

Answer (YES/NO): YES